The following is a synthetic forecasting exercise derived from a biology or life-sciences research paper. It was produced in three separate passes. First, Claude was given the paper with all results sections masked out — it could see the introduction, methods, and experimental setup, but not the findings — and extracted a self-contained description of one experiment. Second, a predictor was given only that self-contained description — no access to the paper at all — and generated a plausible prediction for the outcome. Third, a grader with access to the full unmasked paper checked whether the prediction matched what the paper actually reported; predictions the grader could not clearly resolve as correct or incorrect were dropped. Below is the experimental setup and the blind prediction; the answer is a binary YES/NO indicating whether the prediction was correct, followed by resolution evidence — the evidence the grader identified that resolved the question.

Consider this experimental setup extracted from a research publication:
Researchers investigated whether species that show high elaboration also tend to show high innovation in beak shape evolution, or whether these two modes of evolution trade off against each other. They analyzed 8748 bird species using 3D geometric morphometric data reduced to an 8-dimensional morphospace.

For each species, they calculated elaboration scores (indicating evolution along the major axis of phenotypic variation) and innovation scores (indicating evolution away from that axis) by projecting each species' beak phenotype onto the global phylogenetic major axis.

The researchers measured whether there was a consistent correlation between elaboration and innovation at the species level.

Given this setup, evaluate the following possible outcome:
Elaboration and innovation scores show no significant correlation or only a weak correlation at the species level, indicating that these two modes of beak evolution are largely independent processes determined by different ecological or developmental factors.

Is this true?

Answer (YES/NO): YES